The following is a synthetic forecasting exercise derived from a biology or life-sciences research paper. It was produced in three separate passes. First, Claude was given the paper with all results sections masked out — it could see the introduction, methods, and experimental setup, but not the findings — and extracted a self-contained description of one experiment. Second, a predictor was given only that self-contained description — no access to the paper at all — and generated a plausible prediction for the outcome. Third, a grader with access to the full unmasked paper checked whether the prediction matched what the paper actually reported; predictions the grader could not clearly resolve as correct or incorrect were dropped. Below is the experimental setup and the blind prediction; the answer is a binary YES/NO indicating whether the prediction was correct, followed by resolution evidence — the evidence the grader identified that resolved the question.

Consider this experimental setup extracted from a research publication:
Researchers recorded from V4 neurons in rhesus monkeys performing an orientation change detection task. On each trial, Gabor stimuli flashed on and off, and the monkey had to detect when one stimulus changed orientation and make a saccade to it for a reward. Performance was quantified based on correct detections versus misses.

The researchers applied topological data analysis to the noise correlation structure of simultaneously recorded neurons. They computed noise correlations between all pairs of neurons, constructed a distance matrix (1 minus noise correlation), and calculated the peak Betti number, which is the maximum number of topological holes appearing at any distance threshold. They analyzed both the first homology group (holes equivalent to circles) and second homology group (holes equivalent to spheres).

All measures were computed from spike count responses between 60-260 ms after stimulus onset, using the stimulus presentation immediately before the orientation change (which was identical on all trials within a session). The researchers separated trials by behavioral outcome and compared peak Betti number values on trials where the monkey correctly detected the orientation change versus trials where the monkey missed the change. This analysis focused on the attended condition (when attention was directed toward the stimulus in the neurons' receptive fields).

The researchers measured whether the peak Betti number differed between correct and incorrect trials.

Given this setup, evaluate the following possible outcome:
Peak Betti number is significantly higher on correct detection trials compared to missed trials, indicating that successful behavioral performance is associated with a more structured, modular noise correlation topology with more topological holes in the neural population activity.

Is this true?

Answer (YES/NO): YES